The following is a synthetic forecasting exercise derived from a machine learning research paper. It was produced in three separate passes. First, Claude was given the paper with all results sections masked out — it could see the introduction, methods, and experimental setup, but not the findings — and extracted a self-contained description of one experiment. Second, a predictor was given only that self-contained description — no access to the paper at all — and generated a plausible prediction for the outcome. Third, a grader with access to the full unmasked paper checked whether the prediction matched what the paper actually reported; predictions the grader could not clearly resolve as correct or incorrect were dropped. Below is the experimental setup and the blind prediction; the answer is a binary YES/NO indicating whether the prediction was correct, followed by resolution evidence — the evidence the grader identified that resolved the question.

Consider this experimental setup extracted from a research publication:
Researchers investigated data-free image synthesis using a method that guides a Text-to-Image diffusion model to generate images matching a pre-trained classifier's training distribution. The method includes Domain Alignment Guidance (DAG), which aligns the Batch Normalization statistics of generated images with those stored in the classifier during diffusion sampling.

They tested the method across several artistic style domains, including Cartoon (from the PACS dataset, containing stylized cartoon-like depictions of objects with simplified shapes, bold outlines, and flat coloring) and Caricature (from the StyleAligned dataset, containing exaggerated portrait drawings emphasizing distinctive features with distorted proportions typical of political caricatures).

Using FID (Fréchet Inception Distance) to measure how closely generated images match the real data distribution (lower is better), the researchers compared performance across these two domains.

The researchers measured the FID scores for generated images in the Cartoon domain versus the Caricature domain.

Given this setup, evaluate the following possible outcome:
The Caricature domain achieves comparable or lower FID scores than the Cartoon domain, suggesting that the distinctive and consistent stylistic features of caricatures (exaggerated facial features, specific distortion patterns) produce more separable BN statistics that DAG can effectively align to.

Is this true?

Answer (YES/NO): NO